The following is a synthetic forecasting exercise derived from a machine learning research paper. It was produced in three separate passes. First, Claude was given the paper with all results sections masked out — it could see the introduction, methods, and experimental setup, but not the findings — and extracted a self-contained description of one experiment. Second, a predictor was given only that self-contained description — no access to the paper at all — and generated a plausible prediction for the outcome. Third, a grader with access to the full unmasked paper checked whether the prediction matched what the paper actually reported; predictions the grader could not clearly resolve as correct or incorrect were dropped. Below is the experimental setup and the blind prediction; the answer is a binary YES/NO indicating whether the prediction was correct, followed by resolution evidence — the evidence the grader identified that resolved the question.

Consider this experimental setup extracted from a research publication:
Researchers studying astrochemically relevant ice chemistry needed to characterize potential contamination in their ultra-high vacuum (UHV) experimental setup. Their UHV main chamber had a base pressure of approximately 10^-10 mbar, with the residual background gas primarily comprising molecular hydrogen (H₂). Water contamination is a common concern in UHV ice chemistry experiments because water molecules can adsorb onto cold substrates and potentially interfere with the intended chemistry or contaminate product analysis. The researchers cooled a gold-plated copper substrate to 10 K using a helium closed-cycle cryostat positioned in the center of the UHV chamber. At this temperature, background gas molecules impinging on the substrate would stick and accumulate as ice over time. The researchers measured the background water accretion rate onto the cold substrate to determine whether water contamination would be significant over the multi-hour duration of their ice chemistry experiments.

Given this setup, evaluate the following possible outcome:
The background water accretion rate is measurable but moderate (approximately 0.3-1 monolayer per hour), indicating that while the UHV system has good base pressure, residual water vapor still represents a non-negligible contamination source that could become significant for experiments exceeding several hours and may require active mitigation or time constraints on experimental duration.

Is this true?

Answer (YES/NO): NO